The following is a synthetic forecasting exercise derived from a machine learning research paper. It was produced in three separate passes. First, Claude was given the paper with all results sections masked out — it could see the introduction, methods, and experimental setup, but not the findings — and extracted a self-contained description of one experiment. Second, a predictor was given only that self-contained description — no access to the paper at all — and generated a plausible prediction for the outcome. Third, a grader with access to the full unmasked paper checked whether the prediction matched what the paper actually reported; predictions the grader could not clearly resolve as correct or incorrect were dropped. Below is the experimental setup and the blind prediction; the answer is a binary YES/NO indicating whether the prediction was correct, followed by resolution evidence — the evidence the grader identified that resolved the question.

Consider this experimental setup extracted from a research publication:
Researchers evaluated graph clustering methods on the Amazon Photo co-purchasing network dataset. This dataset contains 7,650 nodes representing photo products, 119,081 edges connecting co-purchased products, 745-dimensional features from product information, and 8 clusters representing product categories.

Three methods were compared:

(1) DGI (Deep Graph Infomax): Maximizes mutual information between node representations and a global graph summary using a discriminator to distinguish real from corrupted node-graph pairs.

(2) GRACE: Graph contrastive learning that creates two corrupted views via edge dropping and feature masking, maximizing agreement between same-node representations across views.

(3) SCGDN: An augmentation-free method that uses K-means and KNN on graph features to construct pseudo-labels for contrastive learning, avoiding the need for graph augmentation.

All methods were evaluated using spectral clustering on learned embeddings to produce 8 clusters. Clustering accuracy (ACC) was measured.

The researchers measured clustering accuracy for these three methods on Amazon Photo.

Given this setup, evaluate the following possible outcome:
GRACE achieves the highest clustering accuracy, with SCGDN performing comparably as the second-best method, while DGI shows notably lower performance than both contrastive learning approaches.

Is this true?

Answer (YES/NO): NO